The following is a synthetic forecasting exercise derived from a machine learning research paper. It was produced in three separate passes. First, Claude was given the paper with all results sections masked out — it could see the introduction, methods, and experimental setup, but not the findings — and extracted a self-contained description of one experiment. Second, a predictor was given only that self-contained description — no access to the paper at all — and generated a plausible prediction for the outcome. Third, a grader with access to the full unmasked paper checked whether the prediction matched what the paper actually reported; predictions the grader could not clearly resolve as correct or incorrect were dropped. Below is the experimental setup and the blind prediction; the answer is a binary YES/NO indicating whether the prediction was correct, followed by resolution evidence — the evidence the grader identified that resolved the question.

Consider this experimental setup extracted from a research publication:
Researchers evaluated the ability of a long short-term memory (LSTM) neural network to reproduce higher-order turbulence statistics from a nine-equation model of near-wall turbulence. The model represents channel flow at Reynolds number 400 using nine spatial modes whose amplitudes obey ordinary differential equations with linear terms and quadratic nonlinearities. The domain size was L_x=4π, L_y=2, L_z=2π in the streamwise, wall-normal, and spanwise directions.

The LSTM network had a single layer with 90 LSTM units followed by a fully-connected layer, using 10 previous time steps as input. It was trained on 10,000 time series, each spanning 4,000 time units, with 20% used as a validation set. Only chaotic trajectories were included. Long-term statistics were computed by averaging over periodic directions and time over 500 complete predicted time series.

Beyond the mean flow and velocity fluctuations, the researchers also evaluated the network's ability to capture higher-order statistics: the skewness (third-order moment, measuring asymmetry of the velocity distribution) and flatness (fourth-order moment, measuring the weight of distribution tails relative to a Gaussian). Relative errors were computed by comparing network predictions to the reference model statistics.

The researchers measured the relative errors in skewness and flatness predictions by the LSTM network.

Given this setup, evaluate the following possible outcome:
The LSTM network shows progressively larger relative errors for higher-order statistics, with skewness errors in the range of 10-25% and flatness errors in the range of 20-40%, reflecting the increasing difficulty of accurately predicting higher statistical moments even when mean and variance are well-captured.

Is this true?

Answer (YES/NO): NO